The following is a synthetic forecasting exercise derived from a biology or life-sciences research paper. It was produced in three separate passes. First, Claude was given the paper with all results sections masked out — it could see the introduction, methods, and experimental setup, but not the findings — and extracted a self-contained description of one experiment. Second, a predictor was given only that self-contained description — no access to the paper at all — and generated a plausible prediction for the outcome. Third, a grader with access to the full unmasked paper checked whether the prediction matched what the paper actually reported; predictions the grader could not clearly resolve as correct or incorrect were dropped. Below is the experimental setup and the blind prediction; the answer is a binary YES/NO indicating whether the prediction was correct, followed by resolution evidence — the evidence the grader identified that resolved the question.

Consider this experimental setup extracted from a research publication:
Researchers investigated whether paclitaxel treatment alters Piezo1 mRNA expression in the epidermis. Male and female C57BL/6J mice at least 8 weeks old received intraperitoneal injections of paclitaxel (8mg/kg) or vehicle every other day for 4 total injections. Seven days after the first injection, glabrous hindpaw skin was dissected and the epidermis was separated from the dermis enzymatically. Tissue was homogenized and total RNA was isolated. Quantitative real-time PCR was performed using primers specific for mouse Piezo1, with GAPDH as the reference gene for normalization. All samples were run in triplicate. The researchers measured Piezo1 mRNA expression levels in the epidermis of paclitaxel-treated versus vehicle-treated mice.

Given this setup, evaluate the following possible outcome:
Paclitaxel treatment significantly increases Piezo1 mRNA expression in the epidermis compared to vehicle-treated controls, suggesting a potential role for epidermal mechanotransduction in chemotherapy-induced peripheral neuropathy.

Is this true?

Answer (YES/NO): NO